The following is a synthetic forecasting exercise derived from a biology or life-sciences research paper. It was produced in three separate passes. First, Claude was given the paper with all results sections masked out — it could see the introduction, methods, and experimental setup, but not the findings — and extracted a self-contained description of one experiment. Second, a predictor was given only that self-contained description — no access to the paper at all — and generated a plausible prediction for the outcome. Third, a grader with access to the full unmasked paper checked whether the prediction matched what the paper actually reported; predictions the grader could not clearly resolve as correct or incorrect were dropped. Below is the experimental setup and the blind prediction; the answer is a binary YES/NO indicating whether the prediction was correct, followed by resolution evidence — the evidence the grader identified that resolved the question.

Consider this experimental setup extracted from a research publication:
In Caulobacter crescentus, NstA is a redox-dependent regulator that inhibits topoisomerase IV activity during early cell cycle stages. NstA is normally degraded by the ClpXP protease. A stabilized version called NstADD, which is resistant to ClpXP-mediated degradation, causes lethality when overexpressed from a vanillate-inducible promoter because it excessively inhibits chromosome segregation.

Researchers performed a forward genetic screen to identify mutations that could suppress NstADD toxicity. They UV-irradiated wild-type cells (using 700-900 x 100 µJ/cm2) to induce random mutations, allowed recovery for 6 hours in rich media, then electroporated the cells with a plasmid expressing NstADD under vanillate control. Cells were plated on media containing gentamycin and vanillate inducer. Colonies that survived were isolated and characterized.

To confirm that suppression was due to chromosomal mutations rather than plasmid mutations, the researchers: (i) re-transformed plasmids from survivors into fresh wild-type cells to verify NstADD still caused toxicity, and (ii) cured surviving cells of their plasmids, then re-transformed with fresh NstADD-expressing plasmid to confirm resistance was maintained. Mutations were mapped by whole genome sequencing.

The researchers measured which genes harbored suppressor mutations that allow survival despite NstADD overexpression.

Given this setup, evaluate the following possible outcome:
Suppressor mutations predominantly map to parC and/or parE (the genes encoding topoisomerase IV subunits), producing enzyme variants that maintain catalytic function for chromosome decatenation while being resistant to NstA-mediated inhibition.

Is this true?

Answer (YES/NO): NO